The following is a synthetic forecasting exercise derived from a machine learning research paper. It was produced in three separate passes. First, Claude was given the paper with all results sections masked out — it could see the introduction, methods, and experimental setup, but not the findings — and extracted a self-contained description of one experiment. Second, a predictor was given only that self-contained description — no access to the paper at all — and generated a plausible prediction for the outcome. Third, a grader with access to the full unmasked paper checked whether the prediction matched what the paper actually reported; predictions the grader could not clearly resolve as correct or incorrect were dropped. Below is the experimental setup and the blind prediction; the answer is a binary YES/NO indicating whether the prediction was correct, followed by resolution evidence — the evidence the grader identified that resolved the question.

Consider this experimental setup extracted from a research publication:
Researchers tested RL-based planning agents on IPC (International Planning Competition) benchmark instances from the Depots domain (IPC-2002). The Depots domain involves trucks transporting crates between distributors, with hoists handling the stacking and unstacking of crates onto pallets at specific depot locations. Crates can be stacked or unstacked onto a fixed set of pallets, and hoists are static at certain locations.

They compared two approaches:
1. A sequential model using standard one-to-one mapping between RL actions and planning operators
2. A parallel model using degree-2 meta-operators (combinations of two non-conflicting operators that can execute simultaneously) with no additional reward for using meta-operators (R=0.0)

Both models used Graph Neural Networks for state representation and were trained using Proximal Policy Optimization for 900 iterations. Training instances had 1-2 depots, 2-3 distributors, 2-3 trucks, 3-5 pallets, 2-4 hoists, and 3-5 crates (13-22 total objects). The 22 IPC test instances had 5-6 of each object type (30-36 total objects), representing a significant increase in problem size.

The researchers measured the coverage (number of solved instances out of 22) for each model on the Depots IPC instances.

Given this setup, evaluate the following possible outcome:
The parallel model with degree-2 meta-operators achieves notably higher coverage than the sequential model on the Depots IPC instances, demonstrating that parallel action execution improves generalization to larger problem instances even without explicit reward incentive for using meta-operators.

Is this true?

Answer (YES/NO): NO